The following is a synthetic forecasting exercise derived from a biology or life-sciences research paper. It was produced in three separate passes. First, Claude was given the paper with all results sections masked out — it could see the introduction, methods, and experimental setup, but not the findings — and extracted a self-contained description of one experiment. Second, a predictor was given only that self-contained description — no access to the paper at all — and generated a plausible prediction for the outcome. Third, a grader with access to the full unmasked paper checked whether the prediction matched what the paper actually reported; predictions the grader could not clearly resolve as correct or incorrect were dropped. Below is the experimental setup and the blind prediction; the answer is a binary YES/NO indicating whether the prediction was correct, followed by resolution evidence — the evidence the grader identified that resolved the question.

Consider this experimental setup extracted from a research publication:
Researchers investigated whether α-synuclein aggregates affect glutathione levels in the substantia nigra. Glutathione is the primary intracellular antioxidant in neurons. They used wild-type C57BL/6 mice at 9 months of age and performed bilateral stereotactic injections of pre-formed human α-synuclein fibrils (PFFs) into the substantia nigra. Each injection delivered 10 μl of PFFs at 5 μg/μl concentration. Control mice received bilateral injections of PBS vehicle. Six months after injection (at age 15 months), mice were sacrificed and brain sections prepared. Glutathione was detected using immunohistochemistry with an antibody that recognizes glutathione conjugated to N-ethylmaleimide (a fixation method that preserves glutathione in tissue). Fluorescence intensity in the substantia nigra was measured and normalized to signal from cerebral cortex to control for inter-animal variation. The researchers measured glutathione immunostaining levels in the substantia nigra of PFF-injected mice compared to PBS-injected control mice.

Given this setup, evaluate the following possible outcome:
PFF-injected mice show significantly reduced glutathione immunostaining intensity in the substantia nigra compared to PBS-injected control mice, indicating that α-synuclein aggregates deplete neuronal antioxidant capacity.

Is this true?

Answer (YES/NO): YES